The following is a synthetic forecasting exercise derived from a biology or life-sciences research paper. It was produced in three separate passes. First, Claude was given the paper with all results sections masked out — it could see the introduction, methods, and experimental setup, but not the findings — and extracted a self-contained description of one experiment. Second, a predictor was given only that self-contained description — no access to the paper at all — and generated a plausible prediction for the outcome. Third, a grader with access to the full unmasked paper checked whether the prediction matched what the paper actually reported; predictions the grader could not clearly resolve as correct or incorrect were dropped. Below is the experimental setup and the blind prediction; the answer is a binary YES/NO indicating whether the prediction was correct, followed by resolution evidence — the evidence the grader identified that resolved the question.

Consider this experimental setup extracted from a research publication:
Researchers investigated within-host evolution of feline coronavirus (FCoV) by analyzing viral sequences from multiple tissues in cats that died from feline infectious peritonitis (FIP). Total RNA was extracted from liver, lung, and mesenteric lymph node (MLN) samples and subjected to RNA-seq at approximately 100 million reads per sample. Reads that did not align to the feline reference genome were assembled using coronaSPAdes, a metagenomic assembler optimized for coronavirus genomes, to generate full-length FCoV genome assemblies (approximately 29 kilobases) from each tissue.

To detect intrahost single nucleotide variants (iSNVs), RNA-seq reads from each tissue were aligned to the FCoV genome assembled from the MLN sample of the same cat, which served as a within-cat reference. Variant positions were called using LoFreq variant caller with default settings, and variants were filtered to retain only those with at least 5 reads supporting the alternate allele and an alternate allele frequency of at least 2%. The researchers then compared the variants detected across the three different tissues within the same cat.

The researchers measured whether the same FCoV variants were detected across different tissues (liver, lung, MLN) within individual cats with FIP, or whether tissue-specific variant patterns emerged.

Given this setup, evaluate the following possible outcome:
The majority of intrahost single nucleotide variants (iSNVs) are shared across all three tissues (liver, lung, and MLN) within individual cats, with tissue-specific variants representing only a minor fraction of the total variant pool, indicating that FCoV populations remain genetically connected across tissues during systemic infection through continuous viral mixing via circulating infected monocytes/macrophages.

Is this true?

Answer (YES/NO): NO